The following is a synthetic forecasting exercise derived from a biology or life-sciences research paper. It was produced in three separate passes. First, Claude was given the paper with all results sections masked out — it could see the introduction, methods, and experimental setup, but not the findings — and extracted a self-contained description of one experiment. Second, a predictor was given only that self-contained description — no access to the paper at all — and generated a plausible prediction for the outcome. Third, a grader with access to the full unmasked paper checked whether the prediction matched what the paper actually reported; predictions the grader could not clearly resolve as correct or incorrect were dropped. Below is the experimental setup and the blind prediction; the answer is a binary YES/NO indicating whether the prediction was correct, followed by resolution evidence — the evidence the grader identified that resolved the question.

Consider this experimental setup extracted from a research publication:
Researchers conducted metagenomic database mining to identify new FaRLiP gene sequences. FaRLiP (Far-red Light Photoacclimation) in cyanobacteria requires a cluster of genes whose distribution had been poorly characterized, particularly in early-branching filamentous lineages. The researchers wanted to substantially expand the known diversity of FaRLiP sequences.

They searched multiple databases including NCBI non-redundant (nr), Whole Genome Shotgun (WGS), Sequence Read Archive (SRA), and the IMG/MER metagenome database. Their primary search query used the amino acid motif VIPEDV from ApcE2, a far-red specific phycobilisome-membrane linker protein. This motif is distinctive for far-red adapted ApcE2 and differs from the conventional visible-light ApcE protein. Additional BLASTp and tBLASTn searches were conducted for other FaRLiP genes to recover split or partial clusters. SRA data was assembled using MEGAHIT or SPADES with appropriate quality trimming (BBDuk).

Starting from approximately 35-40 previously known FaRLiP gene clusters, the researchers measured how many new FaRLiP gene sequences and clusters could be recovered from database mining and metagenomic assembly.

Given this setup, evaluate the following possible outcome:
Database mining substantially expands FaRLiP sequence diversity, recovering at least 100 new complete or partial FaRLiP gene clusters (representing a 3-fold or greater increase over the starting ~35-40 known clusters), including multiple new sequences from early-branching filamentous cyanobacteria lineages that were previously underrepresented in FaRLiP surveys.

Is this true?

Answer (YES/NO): NO